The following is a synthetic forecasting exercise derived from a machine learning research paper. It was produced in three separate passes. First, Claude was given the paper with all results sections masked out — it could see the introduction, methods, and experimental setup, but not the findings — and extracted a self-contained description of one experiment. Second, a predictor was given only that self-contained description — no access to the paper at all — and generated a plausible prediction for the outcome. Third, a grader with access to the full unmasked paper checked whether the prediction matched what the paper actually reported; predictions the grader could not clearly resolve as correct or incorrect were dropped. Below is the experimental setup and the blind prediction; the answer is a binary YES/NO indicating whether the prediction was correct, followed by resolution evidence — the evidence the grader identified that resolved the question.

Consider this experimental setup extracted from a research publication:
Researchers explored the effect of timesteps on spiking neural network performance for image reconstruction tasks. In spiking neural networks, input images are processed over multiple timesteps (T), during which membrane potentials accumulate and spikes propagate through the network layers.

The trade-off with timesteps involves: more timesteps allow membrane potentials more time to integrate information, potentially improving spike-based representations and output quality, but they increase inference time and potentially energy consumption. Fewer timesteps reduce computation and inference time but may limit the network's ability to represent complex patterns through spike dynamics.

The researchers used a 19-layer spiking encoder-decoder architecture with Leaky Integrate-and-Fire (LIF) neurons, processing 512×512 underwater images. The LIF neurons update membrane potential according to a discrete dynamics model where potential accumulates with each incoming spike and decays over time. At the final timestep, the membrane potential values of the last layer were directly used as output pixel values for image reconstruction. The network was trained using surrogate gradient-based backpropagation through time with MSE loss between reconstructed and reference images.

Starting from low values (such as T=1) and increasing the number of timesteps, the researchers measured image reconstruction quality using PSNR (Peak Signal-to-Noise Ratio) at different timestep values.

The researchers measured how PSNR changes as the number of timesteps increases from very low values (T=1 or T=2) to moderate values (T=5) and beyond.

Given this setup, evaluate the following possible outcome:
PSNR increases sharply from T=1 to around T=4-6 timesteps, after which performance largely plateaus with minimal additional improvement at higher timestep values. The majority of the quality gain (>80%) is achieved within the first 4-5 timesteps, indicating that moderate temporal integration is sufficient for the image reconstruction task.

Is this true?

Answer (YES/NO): YES